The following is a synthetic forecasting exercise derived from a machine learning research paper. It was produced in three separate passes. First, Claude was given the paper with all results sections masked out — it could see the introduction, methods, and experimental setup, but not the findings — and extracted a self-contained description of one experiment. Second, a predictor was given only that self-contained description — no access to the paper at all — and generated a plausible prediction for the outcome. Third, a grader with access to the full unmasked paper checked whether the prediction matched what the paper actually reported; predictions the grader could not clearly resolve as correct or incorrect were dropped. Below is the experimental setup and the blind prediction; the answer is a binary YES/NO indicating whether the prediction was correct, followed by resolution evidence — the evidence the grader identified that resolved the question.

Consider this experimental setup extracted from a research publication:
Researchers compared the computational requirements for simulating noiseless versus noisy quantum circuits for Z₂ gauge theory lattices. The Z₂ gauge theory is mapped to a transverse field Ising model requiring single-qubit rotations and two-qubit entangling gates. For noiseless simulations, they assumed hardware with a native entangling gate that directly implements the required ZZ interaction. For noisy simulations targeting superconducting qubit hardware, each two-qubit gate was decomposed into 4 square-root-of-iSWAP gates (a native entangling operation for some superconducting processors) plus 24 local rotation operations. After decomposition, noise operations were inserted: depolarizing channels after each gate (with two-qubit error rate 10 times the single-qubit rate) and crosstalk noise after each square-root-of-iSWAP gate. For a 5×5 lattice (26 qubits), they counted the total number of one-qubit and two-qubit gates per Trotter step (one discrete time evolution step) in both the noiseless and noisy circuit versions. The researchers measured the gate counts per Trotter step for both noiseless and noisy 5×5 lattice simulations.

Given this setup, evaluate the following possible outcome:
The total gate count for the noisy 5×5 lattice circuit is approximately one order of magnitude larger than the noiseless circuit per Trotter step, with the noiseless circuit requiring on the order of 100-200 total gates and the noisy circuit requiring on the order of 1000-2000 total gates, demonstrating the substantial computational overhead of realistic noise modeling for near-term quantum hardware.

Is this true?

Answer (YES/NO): NO